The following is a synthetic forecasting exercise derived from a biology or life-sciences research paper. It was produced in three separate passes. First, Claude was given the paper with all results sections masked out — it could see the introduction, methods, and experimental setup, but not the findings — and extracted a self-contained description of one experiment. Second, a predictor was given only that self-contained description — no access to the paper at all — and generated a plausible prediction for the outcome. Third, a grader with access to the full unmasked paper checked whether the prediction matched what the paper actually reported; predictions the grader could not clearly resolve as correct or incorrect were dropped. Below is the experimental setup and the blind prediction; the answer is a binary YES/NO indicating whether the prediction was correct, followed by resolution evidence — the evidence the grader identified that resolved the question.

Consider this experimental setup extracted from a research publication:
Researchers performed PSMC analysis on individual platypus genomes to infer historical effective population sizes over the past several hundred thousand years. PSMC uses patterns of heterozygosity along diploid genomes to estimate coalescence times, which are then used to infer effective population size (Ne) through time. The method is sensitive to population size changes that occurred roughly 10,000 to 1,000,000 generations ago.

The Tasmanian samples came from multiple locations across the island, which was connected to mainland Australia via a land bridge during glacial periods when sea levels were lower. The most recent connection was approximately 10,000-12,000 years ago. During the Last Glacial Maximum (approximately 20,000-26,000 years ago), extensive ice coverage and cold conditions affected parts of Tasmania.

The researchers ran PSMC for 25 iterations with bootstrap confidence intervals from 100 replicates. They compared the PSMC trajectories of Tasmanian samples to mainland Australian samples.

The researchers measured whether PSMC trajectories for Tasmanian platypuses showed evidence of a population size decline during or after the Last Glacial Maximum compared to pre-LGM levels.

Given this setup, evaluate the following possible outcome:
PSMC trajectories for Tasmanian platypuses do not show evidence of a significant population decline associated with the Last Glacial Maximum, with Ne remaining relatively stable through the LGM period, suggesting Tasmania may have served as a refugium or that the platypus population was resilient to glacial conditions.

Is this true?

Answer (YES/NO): NO